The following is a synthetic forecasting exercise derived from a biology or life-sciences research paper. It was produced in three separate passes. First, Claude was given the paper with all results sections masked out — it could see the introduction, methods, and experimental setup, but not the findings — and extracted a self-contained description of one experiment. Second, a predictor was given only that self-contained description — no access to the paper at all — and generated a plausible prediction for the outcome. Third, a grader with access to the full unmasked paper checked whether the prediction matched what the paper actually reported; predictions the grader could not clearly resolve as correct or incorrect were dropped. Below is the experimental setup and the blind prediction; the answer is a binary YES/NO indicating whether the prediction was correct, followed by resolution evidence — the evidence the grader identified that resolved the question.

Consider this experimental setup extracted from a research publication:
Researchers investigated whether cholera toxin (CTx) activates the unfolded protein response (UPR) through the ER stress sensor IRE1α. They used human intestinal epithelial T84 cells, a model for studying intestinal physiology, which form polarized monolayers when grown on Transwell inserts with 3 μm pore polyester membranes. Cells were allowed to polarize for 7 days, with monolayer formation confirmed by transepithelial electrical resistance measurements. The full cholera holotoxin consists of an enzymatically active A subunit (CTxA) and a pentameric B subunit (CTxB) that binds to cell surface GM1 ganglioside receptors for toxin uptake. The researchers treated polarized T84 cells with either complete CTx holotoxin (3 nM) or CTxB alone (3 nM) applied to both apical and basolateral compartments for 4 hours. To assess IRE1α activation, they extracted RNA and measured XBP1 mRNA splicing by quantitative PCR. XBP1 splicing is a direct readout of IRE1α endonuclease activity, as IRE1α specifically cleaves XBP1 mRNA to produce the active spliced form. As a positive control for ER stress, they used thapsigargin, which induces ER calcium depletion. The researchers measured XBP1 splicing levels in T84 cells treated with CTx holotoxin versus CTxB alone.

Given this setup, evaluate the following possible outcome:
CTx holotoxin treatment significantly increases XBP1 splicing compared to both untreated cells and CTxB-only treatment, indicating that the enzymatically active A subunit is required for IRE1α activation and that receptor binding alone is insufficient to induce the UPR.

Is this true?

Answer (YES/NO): YES